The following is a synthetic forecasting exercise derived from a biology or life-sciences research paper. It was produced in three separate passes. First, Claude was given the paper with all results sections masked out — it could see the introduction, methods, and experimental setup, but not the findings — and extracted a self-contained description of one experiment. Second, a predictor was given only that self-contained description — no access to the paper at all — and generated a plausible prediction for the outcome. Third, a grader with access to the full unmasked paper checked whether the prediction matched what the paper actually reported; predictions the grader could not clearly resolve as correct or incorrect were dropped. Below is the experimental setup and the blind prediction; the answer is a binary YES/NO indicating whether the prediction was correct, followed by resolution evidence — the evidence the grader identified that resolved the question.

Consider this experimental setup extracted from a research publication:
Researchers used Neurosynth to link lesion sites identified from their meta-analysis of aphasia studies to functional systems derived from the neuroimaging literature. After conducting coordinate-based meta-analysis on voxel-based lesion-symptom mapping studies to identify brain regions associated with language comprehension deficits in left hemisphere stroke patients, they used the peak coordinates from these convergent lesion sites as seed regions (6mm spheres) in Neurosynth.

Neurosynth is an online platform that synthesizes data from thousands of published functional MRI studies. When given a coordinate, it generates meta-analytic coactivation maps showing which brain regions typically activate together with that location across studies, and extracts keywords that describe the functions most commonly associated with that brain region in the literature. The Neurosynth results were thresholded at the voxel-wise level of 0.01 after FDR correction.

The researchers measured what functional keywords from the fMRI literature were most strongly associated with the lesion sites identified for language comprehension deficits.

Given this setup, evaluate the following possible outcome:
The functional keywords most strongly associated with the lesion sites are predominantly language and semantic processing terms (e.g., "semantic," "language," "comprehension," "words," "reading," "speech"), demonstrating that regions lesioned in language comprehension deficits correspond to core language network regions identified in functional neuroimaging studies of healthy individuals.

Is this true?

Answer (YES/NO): YES